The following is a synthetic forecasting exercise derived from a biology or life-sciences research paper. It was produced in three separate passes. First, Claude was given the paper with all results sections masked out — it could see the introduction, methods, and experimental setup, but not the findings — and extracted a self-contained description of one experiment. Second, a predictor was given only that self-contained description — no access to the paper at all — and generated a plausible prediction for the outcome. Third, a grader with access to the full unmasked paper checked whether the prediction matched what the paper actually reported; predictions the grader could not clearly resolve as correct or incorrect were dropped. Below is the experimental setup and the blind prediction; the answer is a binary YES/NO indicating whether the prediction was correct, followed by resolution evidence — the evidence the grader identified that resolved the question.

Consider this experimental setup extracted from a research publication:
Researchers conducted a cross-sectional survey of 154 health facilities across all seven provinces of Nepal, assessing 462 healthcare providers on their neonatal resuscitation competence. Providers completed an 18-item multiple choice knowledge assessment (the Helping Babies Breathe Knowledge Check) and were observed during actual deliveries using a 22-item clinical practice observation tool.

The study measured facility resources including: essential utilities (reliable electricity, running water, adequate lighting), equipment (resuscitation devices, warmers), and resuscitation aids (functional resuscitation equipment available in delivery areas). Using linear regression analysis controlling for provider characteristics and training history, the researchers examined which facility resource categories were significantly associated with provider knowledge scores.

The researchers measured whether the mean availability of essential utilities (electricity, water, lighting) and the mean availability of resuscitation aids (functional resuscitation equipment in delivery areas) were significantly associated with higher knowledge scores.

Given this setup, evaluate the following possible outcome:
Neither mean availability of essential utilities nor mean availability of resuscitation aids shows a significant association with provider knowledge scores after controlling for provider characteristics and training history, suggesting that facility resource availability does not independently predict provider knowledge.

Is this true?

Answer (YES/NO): NO